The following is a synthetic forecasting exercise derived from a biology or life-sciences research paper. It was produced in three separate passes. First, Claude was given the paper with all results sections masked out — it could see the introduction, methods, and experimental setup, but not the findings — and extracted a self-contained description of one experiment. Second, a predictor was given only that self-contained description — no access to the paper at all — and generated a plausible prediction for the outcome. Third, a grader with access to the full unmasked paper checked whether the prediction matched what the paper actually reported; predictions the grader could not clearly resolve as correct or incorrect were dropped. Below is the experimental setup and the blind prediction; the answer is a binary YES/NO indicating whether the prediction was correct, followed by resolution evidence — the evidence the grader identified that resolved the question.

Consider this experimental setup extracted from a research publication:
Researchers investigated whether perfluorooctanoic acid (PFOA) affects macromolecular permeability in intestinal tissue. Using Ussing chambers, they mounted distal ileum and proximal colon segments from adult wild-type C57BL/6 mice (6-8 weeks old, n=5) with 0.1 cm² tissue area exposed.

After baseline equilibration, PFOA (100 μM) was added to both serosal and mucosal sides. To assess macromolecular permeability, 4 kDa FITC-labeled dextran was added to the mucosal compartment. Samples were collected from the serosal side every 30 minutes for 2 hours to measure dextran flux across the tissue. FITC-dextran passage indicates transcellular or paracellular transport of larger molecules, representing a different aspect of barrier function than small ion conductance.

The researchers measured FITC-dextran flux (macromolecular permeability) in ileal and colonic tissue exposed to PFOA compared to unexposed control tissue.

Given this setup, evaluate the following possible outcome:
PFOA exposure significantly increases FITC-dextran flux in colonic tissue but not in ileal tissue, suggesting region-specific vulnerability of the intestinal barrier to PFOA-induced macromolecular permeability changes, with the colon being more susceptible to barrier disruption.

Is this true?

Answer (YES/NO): NO